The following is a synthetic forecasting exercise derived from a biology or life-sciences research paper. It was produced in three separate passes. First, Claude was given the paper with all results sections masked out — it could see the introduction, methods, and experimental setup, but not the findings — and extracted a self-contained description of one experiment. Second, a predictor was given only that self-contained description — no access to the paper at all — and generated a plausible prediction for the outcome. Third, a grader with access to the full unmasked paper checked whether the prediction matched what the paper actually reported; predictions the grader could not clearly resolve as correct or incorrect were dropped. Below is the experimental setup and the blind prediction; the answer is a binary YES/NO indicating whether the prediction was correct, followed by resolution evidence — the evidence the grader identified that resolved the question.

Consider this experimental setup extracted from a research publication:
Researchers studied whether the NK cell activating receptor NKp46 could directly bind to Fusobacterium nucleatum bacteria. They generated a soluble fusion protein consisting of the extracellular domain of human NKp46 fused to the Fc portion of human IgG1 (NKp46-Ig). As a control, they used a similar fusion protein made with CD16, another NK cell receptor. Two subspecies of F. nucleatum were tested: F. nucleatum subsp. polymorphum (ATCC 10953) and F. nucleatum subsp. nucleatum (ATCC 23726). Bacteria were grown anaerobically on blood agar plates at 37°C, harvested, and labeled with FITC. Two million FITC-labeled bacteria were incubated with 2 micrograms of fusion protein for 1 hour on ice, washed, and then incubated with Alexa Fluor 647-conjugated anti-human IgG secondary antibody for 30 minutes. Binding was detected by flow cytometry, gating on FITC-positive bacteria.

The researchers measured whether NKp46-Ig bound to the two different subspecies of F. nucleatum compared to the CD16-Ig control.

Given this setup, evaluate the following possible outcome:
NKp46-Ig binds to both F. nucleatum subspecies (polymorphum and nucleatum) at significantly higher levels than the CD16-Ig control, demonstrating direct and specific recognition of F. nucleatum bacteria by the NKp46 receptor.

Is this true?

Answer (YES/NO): YES